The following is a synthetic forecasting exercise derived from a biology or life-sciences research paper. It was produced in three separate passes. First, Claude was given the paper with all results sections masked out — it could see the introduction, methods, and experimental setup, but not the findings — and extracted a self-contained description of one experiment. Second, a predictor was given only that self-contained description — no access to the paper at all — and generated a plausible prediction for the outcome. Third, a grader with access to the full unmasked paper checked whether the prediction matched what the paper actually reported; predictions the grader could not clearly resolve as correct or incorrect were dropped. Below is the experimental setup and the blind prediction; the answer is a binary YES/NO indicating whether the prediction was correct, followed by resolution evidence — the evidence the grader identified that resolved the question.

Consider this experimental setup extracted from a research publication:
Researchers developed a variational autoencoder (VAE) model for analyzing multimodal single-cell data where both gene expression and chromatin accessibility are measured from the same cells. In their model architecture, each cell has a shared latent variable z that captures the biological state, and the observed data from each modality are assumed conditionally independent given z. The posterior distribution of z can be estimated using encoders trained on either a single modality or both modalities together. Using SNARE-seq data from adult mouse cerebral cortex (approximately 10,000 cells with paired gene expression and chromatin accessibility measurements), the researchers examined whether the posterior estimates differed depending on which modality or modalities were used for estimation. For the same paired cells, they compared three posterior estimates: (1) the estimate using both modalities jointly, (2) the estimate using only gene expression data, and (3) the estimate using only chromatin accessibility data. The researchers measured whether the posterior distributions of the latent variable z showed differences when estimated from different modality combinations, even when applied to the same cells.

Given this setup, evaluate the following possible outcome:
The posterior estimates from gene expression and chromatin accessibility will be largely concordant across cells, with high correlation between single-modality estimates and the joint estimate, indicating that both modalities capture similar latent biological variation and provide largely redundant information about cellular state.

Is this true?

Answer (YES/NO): NO